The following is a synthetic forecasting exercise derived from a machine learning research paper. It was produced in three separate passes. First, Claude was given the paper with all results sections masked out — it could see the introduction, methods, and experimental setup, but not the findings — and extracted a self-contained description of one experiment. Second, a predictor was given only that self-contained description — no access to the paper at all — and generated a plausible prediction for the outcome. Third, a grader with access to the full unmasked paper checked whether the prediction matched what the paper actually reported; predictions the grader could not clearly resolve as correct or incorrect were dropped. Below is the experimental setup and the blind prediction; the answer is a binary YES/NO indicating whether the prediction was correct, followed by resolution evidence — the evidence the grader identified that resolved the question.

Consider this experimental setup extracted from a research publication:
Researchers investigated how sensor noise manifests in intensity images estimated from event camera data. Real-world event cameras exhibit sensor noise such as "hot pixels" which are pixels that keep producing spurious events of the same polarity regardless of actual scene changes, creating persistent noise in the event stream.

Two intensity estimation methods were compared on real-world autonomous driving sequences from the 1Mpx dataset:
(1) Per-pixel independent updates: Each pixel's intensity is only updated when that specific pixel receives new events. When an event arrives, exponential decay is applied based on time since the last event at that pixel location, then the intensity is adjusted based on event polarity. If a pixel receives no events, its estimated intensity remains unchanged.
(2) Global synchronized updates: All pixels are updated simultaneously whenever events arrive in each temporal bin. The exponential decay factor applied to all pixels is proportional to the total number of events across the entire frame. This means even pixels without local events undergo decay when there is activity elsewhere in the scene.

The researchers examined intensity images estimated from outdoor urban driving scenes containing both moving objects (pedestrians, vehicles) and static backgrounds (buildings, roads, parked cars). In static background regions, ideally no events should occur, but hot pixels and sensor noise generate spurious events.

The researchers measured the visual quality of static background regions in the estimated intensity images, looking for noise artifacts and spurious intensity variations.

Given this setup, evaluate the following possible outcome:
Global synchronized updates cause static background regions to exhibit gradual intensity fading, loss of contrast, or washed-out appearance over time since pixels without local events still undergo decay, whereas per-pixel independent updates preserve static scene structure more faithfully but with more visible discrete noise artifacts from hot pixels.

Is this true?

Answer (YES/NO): NO